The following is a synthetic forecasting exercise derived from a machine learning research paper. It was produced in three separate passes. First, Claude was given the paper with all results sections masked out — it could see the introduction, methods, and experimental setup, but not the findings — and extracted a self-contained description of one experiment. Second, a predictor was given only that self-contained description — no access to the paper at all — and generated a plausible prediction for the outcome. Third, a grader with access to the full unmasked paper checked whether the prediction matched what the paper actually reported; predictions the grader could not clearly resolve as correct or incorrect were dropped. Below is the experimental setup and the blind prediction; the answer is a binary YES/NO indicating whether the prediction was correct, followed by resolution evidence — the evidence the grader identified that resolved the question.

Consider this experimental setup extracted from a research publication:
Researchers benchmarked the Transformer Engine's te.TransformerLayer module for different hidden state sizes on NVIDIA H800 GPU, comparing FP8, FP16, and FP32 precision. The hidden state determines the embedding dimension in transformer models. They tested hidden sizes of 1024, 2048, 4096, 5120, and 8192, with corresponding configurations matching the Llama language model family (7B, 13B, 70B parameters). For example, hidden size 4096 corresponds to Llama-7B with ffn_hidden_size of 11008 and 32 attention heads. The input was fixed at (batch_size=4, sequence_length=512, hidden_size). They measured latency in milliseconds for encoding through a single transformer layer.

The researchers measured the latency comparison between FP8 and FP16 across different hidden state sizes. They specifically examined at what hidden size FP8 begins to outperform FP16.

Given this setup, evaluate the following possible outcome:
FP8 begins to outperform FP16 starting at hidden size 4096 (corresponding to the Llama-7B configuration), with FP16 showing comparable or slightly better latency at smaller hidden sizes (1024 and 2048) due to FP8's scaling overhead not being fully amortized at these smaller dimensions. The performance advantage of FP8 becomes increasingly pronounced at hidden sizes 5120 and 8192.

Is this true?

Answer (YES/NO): NO